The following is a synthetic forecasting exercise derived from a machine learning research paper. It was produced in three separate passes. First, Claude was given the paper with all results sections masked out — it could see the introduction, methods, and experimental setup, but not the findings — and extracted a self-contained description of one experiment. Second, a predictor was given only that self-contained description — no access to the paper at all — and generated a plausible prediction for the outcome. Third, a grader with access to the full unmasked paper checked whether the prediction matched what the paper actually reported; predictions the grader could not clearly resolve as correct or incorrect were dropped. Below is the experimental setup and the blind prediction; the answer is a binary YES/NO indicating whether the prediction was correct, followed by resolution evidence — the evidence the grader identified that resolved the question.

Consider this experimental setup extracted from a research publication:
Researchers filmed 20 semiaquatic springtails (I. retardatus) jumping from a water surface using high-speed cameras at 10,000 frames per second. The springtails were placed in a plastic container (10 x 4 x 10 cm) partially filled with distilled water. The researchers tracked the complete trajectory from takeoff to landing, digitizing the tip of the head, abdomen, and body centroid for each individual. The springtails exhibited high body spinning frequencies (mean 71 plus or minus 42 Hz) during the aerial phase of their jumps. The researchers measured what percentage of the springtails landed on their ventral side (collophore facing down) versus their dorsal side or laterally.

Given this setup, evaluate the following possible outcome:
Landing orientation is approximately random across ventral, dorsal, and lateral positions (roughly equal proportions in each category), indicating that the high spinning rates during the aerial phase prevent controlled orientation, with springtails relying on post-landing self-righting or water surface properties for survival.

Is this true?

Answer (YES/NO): NO